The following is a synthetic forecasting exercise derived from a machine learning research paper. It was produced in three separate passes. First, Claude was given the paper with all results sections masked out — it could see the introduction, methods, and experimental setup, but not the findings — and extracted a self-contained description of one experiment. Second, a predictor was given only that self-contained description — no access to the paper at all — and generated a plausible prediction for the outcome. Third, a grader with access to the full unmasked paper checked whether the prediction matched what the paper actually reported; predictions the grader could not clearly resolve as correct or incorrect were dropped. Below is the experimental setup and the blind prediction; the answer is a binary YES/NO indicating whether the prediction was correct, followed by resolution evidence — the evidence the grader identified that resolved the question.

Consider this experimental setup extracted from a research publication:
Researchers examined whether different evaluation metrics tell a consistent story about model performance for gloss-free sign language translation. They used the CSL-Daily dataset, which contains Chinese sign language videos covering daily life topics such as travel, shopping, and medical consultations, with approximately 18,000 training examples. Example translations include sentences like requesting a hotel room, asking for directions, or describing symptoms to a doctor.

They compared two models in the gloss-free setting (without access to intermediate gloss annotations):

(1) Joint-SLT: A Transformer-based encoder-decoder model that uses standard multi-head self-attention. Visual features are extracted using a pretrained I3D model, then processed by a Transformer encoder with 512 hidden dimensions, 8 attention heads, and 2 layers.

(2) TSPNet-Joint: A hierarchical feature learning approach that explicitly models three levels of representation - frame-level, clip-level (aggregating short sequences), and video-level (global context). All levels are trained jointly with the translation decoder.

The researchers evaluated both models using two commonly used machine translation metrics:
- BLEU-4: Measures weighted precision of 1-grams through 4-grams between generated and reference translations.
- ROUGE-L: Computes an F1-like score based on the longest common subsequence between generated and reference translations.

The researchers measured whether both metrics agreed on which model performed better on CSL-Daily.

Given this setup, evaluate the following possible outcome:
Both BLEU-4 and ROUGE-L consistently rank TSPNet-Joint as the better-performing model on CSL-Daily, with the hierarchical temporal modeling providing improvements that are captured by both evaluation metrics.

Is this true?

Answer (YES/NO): NO